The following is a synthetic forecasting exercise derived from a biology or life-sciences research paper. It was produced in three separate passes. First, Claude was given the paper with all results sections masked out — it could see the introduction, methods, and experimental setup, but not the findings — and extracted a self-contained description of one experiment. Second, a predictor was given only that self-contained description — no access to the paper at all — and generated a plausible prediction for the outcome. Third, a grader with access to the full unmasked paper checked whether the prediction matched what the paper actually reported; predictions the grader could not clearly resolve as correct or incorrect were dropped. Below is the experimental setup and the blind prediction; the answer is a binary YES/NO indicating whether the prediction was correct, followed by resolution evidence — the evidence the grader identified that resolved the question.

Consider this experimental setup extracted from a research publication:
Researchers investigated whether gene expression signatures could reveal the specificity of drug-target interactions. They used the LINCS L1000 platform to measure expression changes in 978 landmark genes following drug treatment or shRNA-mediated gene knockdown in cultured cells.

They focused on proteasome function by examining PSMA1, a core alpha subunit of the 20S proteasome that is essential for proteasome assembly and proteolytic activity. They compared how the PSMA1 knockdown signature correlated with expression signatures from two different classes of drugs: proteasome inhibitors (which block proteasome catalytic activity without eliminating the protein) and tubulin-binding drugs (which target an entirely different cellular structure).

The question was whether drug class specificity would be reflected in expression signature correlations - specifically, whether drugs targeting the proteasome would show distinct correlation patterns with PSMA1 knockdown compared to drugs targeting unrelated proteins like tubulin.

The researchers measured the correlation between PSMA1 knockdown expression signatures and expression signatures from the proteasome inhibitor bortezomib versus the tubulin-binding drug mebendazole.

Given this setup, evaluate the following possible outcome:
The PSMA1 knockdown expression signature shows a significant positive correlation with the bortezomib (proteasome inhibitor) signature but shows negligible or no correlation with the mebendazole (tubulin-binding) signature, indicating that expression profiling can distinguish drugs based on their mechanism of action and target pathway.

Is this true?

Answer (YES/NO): YES